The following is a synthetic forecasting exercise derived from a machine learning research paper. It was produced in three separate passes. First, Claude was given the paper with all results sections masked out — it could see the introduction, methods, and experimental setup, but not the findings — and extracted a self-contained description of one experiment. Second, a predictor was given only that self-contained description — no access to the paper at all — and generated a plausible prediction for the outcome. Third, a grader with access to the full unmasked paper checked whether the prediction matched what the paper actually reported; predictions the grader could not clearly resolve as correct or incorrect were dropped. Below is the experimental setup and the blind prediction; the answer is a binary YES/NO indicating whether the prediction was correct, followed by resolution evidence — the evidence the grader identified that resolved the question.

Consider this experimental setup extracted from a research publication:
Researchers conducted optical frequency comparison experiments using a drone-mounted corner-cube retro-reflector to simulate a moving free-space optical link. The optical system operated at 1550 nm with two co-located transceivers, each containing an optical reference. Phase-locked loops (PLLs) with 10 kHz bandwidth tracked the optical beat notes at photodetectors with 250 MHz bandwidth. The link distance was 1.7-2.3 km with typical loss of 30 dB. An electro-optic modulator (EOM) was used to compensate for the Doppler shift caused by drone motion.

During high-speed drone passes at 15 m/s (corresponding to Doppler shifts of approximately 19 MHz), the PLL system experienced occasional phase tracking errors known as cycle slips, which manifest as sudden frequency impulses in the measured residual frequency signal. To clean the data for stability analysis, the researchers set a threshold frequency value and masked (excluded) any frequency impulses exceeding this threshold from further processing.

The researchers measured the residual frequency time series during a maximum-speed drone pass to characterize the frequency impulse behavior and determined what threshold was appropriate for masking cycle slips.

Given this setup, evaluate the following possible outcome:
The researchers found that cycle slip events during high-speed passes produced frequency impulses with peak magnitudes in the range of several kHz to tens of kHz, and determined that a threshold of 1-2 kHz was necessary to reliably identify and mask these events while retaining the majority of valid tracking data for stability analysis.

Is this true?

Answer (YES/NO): NO